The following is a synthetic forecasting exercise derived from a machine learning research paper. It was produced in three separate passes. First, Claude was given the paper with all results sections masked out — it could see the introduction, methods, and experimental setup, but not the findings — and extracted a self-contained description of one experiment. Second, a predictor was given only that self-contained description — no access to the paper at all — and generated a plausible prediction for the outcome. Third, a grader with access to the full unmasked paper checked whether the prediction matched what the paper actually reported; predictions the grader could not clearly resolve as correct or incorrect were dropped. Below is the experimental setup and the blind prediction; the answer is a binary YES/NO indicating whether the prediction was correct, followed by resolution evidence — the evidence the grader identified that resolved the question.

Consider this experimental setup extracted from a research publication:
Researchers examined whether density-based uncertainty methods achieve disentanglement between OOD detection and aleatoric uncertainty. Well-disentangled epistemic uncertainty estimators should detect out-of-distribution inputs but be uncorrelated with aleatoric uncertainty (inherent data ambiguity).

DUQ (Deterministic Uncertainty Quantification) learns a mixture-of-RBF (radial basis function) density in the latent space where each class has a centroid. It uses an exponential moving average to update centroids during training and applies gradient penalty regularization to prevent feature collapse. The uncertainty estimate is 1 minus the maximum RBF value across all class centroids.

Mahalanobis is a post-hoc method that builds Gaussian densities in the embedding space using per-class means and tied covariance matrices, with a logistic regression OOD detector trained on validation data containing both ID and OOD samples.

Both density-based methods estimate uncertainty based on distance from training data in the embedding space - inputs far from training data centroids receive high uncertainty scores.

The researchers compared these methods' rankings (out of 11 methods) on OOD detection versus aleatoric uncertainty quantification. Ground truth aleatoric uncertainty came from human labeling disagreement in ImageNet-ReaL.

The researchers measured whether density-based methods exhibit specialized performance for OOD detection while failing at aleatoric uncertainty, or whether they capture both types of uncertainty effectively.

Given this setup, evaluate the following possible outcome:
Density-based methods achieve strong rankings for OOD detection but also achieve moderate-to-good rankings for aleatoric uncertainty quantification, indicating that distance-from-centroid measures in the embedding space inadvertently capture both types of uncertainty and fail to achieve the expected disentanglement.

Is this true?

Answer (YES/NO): NO